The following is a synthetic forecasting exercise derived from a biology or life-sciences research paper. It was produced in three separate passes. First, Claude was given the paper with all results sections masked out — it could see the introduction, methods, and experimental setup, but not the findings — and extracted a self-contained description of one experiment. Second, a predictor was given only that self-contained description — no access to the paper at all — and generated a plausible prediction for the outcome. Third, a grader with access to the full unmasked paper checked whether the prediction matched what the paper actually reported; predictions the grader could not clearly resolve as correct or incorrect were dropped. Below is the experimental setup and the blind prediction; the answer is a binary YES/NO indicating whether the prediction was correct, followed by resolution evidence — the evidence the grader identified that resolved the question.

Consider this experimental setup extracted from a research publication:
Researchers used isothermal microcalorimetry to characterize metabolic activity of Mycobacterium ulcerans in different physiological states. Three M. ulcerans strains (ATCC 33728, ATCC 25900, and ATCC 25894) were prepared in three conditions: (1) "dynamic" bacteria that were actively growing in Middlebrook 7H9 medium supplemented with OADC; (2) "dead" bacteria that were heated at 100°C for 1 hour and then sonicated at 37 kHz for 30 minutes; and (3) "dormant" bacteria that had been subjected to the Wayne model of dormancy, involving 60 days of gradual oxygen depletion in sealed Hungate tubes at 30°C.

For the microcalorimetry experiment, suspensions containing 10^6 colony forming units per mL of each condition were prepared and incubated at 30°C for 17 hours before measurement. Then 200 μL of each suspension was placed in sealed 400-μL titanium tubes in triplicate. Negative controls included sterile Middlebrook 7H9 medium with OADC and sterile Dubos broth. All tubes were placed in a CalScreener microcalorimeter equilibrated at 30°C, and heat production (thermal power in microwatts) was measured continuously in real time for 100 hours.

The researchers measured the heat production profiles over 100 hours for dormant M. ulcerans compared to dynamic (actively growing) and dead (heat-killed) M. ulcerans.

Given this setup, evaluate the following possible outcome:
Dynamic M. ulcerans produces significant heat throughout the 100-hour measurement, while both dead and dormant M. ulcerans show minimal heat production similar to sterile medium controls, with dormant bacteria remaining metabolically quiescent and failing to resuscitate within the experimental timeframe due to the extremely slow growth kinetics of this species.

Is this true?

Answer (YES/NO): NO